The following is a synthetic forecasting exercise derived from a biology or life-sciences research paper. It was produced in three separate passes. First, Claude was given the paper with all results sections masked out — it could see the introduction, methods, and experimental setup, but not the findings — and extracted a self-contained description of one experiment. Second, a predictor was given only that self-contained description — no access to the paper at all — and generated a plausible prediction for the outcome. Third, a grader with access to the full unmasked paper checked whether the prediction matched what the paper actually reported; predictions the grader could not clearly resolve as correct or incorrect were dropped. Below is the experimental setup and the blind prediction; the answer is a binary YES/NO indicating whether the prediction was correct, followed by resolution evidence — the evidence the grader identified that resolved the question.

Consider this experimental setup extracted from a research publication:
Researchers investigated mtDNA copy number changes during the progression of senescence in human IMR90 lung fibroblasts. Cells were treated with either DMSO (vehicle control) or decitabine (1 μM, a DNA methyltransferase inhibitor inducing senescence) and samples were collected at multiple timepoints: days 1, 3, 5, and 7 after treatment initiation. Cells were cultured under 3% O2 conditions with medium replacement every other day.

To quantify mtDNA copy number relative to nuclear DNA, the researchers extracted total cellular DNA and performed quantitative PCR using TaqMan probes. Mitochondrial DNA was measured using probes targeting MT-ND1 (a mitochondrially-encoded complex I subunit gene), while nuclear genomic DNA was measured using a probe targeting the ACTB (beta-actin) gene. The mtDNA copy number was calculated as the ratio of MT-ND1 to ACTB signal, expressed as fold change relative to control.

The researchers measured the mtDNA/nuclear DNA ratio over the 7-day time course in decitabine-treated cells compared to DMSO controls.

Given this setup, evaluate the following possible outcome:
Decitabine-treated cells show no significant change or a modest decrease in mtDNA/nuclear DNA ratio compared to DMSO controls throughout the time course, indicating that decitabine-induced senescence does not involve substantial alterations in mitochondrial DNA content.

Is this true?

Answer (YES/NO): NO